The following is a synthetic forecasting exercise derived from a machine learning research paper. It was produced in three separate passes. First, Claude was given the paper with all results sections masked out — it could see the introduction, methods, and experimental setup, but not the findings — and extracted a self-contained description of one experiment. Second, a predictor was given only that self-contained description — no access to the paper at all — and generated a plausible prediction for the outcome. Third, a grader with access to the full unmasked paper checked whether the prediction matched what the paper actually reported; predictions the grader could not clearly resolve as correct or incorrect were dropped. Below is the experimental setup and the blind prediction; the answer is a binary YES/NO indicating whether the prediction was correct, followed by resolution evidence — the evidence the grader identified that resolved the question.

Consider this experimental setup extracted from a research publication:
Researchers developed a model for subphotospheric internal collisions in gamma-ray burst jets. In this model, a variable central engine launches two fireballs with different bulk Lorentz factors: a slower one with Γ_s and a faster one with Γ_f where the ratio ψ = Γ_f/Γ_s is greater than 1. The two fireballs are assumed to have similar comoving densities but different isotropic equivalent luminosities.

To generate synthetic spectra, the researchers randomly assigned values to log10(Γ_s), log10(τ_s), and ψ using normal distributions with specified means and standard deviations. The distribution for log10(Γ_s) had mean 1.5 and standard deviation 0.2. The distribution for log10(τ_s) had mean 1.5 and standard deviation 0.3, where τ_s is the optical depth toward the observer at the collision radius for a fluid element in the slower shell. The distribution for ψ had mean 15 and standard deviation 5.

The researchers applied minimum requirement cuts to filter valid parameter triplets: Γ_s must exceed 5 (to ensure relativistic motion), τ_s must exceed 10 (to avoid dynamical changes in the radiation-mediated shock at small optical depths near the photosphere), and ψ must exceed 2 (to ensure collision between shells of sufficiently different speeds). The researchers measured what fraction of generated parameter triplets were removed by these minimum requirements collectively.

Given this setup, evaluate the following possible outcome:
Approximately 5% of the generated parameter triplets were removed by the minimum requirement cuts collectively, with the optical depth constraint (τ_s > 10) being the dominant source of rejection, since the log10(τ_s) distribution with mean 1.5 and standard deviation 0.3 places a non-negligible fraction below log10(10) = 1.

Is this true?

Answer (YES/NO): YES